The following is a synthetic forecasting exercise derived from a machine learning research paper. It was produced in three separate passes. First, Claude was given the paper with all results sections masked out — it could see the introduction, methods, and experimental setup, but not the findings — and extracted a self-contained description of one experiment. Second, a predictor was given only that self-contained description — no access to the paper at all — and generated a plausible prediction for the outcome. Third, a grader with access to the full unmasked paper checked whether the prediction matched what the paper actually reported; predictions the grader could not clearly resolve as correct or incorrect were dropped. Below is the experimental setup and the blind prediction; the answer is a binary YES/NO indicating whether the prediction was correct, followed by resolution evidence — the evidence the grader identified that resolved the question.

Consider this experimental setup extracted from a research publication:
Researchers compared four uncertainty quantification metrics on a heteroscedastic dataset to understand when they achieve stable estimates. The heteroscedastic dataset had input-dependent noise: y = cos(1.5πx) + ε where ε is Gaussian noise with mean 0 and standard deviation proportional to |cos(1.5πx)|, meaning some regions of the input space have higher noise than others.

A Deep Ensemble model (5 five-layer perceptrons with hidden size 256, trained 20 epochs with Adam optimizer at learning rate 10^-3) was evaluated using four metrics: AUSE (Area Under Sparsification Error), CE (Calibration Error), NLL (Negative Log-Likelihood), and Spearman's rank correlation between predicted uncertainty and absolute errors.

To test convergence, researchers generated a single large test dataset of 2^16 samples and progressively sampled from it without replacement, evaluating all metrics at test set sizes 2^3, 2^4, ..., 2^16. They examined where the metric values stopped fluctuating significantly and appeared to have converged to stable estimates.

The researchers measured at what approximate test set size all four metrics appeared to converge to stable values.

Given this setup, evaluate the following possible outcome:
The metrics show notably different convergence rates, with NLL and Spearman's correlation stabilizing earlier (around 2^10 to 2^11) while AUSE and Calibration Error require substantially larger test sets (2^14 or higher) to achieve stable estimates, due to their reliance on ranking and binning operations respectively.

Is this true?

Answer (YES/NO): NO